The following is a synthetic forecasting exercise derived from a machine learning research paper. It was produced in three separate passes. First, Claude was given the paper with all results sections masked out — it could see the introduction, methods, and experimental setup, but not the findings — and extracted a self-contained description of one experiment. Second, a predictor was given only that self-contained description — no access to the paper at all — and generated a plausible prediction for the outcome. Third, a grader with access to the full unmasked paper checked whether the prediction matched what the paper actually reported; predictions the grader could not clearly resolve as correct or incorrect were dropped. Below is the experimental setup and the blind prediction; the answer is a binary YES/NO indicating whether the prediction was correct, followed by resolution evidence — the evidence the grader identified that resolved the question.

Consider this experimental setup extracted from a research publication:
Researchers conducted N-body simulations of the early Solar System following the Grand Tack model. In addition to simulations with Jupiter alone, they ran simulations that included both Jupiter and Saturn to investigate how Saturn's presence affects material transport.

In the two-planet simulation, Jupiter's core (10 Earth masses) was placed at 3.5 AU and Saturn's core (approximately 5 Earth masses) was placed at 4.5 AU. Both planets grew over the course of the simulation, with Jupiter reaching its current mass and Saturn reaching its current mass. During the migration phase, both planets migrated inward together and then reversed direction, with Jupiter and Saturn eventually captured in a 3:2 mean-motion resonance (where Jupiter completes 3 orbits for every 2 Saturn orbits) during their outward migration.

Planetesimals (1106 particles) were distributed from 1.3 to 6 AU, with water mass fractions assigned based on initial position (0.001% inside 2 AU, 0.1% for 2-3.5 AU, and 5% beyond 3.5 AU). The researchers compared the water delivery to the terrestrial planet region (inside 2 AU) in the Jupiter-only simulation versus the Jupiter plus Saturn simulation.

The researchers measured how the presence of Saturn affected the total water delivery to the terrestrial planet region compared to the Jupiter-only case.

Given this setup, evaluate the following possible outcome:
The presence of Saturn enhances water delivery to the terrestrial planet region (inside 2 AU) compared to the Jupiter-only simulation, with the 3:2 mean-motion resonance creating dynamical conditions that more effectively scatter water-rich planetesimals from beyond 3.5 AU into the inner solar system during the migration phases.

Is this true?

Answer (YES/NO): YES